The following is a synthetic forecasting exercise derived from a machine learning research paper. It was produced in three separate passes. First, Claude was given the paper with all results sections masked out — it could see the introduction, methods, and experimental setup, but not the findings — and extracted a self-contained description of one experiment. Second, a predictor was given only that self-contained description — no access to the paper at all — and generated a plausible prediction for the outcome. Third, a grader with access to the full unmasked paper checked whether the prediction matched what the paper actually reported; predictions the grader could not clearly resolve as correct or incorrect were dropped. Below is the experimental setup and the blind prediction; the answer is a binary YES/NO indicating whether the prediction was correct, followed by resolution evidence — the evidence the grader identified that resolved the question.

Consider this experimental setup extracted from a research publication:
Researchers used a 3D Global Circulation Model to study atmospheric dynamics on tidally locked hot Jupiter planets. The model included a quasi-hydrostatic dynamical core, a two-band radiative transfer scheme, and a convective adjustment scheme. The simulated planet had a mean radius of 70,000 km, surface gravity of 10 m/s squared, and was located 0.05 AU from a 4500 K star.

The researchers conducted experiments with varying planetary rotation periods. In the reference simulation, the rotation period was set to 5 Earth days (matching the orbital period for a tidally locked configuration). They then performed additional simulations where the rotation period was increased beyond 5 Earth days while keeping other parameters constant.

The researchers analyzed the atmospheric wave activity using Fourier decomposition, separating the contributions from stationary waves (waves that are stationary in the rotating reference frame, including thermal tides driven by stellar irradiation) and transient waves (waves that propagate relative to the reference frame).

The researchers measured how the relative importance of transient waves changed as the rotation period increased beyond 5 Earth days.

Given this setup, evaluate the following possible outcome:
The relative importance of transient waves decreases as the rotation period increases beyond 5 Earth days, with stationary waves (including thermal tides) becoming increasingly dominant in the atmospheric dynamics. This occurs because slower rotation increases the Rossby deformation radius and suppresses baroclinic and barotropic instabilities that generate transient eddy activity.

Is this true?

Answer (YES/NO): NO